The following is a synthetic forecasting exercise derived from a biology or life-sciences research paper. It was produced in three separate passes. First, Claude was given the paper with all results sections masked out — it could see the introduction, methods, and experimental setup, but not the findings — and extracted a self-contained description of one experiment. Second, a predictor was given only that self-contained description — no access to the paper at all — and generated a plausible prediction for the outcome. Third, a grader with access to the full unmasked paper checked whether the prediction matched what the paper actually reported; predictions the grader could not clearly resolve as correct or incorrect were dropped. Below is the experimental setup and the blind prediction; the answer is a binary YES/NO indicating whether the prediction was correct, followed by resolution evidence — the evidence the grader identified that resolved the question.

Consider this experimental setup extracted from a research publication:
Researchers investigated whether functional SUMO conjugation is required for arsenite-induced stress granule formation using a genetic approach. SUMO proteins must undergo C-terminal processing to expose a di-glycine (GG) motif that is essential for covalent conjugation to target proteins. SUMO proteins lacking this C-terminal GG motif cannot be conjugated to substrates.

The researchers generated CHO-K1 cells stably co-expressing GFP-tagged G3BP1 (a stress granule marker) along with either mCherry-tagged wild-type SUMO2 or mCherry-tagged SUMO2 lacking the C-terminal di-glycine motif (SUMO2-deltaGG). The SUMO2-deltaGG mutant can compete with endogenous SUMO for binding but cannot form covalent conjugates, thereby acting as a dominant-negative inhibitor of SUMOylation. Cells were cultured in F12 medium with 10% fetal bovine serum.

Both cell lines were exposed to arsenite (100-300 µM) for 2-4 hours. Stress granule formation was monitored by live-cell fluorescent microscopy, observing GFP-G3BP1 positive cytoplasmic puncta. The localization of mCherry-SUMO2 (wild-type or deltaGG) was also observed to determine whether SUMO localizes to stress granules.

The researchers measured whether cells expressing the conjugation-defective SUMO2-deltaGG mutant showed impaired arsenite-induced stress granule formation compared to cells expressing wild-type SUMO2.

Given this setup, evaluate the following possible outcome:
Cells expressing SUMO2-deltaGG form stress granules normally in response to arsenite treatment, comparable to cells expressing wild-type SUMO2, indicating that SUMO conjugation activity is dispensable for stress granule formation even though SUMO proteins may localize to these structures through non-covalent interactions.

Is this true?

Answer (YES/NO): NO